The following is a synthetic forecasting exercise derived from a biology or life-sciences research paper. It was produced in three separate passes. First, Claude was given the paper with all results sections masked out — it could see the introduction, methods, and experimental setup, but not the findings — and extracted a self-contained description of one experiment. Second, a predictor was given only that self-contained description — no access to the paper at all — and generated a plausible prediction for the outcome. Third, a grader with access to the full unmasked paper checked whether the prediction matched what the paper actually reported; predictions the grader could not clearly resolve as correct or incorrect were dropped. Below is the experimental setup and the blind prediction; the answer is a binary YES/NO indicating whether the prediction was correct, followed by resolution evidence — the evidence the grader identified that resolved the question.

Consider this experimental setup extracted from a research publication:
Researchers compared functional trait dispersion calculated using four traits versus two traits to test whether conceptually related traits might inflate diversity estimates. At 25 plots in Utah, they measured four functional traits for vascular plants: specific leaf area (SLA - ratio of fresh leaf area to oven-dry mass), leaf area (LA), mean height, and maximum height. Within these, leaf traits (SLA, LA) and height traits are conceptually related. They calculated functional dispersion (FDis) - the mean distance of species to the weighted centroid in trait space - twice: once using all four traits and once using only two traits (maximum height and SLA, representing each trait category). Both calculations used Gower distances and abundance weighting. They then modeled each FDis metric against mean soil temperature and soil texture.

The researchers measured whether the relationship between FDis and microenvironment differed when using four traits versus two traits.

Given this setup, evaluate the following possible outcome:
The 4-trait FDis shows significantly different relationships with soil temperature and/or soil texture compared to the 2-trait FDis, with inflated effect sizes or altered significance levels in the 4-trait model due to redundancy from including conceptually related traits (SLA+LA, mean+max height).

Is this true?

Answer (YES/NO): NO